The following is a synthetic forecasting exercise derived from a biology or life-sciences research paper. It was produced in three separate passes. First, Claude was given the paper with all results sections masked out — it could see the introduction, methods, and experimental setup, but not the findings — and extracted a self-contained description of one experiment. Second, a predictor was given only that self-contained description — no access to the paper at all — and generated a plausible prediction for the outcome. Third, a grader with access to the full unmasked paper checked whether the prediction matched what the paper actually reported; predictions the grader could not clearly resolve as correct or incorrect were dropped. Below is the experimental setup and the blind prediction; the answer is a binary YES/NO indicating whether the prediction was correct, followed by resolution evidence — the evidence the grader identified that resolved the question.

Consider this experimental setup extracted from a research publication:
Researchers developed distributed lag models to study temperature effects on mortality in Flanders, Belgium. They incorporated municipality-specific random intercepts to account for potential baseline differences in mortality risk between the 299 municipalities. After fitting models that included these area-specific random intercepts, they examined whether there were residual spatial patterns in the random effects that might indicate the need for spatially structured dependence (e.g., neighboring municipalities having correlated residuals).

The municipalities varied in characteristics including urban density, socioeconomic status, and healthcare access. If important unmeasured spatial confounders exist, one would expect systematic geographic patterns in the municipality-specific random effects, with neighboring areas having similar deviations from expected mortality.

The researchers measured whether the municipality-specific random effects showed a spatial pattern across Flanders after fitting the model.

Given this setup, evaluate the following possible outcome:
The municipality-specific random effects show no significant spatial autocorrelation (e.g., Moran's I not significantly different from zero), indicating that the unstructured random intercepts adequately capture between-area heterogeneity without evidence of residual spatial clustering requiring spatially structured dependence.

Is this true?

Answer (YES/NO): YES